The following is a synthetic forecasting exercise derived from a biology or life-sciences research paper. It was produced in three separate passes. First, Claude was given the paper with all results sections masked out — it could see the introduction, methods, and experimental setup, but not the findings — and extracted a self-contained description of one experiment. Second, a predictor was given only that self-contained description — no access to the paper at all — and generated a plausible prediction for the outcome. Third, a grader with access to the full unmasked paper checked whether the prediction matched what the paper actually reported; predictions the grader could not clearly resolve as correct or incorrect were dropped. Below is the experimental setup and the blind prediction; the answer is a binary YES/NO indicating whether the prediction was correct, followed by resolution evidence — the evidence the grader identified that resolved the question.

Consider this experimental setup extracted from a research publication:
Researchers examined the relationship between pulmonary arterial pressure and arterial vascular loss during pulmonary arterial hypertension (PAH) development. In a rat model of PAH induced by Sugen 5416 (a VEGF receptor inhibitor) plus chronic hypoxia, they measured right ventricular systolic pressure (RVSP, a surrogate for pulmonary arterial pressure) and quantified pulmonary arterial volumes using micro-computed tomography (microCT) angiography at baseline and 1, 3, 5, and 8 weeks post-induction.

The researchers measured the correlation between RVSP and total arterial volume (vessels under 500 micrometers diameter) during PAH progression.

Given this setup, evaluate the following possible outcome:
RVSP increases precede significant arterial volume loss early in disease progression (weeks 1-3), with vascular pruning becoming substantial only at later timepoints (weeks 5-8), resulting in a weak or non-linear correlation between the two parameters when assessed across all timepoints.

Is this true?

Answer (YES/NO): NO